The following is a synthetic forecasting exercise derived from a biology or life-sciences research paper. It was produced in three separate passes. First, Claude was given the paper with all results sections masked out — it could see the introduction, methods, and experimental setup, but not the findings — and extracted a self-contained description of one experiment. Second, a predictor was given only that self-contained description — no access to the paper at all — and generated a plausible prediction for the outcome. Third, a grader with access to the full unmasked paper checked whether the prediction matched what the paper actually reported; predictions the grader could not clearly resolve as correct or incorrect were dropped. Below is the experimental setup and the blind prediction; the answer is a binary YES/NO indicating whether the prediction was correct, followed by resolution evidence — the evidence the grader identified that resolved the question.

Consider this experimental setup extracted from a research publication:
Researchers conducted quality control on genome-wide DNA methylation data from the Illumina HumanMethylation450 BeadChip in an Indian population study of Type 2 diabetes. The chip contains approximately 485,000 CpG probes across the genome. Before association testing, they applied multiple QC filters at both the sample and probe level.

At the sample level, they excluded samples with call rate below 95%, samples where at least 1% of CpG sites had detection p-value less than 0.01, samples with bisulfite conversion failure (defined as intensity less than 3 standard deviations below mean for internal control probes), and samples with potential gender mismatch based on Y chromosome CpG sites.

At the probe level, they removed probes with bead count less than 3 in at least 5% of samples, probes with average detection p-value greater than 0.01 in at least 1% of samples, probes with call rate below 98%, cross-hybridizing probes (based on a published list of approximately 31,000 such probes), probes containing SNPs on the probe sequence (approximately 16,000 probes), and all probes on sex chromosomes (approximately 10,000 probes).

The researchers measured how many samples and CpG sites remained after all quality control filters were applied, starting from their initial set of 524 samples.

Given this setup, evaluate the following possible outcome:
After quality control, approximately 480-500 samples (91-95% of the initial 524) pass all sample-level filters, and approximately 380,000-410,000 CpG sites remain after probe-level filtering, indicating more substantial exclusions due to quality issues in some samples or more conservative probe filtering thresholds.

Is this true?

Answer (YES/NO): NO